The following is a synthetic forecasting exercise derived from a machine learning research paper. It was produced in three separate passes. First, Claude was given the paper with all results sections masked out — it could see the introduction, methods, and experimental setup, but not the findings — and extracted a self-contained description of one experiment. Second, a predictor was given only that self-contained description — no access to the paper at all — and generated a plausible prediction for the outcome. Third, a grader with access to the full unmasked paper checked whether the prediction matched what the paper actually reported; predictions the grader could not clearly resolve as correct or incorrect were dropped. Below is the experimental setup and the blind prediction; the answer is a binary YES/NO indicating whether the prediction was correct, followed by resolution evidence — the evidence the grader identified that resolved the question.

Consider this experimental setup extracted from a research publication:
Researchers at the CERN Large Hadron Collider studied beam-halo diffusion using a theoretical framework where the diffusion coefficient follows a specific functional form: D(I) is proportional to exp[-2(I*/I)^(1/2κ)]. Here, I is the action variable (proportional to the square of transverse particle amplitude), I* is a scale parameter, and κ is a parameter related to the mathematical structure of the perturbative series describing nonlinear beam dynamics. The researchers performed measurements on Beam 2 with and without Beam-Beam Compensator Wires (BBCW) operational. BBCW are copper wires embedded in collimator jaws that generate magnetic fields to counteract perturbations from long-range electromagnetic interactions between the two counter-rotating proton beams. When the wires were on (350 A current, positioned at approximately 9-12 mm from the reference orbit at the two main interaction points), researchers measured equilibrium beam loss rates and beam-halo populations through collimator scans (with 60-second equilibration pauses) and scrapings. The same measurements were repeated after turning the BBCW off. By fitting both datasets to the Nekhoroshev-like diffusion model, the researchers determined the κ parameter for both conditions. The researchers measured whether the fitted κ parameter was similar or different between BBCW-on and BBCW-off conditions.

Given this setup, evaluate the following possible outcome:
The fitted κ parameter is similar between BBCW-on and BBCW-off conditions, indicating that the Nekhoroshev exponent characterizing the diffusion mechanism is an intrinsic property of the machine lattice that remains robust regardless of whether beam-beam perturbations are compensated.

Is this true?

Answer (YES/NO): YES